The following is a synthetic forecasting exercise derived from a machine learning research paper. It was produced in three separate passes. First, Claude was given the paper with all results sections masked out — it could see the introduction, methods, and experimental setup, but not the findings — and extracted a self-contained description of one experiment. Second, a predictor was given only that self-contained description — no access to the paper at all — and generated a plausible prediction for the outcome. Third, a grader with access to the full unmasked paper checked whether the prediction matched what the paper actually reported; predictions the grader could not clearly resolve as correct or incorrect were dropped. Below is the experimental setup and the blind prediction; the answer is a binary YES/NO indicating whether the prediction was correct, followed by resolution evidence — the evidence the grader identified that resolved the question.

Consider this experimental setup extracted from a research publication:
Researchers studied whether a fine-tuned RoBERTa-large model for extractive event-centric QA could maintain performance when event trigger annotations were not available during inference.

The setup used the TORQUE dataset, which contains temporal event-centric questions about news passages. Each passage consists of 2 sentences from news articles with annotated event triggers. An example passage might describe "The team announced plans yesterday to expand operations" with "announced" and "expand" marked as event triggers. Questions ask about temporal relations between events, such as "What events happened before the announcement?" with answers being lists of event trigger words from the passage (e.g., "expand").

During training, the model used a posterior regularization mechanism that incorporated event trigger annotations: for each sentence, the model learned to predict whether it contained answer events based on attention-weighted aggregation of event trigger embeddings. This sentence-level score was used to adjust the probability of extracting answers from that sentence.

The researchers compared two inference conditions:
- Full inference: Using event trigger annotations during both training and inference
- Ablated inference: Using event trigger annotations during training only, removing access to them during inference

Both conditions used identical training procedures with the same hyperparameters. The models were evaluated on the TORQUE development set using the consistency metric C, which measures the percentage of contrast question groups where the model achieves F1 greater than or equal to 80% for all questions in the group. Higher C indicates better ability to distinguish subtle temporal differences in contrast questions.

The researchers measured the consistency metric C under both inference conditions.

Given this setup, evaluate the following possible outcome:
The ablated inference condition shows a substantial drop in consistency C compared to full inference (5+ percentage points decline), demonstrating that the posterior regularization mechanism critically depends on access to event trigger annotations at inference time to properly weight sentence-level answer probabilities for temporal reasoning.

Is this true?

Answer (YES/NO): NO